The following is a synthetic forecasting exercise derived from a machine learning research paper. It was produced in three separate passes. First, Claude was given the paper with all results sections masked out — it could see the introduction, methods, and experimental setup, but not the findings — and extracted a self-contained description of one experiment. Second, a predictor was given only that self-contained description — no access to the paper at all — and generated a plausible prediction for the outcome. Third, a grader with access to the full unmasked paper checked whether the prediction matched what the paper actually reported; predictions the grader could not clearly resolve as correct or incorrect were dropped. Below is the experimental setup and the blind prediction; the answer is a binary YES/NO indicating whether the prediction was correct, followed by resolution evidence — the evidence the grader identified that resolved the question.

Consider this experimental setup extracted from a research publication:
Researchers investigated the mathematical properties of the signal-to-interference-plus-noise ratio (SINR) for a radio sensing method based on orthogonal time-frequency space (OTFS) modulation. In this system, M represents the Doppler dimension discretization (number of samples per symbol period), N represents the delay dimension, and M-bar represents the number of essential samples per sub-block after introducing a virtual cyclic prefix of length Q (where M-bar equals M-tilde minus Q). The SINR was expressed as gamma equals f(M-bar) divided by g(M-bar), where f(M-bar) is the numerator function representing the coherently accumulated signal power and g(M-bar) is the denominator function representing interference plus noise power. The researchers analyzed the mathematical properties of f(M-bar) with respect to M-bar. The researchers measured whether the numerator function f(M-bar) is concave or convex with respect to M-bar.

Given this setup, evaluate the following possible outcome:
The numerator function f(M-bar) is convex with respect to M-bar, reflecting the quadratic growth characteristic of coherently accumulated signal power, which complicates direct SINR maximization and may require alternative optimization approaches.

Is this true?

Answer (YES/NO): NO